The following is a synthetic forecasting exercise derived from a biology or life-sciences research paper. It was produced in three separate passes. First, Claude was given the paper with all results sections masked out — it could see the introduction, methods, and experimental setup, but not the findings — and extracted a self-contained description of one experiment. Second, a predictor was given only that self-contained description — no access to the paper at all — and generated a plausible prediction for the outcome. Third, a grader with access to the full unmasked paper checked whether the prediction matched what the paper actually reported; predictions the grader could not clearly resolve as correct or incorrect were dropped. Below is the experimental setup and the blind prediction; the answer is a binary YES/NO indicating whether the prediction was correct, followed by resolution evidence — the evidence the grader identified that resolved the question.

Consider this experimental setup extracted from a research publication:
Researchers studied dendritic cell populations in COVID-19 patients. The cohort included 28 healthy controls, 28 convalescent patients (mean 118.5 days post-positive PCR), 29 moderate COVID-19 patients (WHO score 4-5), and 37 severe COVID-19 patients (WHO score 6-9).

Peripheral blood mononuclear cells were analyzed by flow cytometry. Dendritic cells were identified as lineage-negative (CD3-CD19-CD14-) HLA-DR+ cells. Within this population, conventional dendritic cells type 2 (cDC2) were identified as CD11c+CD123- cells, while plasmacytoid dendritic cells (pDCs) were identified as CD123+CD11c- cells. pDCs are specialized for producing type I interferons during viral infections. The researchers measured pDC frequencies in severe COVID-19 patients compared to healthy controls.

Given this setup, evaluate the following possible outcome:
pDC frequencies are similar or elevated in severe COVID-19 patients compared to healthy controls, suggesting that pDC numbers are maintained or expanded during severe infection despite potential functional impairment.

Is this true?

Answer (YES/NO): NO